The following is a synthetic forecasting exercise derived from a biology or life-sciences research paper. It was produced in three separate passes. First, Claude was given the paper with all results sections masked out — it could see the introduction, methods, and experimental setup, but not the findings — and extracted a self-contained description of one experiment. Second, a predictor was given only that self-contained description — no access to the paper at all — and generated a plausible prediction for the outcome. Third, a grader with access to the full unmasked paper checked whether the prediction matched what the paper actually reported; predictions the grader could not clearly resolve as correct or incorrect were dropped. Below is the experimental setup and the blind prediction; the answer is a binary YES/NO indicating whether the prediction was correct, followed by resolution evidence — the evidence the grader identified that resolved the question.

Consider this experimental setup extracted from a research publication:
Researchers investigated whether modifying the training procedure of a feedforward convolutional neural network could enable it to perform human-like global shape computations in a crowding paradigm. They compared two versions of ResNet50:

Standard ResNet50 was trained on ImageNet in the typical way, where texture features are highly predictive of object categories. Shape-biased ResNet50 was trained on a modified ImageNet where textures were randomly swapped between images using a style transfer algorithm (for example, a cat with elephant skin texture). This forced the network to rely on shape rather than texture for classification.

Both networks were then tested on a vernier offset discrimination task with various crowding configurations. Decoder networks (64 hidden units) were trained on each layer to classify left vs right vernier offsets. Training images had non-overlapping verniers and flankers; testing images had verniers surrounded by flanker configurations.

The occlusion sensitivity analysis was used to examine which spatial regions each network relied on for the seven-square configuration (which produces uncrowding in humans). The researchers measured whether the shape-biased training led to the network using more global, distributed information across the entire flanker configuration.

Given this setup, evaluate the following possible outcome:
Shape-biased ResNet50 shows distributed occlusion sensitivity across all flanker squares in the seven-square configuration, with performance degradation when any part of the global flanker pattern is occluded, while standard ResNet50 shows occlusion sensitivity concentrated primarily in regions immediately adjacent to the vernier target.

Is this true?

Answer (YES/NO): NO